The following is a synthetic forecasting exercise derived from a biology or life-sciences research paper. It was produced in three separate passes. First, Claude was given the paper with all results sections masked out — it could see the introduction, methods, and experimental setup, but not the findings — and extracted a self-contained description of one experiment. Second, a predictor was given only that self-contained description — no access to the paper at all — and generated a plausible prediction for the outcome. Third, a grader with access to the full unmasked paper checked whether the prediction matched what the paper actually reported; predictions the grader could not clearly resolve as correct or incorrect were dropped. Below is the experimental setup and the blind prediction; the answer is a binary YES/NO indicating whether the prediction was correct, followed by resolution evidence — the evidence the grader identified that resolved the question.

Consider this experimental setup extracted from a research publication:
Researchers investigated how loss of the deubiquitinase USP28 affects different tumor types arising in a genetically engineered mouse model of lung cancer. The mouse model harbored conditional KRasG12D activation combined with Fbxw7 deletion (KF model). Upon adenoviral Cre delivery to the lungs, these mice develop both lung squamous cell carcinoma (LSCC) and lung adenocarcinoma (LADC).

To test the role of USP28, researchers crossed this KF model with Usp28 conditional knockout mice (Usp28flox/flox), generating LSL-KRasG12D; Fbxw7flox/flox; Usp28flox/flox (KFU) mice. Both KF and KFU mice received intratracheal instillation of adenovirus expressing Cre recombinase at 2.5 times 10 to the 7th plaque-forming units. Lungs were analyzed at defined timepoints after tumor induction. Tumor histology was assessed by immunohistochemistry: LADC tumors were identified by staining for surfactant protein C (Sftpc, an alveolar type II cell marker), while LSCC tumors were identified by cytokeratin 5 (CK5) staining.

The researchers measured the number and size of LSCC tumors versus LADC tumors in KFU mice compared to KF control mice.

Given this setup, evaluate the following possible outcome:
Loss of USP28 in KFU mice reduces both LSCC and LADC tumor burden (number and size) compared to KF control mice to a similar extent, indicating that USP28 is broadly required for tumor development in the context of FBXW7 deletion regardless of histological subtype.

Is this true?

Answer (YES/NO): NO